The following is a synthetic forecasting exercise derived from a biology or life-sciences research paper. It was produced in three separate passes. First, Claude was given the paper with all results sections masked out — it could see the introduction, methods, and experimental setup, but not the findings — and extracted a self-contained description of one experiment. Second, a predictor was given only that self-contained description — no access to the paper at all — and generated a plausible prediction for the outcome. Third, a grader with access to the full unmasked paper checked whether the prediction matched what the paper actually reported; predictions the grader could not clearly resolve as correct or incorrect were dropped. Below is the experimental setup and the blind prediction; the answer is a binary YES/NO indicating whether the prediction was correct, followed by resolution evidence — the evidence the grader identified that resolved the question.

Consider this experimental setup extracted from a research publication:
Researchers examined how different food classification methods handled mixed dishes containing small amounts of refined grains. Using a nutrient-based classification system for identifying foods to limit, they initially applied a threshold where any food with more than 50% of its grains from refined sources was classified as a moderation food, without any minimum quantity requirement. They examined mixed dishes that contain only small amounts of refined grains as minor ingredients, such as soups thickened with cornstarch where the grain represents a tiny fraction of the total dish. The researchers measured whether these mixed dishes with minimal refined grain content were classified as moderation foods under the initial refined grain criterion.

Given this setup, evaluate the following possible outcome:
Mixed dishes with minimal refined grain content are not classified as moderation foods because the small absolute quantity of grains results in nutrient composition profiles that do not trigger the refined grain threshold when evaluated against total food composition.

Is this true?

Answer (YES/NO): NO